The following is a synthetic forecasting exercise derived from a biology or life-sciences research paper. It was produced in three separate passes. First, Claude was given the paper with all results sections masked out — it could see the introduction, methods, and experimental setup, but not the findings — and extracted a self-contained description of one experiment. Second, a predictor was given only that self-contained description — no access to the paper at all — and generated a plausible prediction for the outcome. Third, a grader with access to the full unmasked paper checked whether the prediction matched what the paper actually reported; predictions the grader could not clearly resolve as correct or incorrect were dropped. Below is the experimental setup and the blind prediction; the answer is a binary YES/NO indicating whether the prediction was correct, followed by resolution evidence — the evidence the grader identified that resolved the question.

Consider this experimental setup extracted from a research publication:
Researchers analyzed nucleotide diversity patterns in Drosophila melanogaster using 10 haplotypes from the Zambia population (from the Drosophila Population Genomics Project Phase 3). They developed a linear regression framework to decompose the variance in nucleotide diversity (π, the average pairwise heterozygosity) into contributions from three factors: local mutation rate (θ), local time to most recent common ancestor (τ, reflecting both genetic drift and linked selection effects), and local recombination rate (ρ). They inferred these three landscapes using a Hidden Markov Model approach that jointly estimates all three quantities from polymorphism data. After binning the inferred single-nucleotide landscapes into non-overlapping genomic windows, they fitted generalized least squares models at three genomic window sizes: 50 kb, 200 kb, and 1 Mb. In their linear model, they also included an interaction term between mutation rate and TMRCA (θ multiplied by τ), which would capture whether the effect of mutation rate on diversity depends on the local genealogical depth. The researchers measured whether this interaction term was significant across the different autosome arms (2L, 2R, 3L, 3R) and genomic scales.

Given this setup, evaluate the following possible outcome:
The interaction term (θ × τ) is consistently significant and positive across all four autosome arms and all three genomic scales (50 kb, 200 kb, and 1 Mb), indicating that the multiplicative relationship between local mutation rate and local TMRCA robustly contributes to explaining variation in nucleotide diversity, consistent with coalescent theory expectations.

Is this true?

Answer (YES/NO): NO